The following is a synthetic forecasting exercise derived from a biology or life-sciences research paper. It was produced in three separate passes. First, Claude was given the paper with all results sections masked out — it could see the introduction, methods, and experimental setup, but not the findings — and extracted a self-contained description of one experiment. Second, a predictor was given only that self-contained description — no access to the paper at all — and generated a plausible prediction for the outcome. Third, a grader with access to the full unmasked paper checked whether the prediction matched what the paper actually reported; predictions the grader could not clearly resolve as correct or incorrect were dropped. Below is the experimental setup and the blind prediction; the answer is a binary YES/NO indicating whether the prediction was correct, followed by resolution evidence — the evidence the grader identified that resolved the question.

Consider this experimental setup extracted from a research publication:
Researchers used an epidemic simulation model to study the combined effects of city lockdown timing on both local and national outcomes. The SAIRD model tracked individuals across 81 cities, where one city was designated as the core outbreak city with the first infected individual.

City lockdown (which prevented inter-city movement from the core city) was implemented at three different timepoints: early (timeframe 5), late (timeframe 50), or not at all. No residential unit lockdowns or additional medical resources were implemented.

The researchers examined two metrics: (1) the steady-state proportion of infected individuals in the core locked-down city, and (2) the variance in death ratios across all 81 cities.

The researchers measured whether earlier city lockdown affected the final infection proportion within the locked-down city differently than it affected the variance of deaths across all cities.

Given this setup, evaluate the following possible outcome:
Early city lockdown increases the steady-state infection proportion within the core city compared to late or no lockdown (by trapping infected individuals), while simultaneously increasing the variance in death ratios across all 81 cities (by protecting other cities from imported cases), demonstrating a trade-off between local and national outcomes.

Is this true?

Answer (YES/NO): NO